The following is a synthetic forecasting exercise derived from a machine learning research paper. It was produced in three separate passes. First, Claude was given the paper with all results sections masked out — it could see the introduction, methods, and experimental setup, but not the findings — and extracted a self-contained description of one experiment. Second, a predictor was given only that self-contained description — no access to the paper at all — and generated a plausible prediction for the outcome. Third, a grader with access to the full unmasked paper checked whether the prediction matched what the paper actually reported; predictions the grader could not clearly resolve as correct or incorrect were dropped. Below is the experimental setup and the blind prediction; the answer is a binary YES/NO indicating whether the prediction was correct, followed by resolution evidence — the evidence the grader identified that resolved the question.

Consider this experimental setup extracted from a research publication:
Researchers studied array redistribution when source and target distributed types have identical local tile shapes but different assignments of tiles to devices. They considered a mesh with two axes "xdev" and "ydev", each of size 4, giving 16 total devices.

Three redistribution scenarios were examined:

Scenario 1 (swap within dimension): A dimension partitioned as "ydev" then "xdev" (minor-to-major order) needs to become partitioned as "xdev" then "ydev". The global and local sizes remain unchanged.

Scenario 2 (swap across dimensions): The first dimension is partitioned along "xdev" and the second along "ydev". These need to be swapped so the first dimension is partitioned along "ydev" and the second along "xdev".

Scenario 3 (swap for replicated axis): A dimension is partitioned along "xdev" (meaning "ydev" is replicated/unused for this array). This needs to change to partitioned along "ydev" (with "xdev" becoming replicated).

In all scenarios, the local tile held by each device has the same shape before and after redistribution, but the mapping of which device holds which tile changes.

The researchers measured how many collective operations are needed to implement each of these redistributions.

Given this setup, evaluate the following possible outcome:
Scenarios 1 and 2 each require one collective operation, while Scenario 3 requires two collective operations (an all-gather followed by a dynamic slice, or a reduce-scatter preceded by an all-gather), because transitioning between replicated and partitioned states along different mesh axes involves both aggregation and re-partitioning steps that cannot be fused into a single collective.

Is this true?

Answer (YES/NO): NO